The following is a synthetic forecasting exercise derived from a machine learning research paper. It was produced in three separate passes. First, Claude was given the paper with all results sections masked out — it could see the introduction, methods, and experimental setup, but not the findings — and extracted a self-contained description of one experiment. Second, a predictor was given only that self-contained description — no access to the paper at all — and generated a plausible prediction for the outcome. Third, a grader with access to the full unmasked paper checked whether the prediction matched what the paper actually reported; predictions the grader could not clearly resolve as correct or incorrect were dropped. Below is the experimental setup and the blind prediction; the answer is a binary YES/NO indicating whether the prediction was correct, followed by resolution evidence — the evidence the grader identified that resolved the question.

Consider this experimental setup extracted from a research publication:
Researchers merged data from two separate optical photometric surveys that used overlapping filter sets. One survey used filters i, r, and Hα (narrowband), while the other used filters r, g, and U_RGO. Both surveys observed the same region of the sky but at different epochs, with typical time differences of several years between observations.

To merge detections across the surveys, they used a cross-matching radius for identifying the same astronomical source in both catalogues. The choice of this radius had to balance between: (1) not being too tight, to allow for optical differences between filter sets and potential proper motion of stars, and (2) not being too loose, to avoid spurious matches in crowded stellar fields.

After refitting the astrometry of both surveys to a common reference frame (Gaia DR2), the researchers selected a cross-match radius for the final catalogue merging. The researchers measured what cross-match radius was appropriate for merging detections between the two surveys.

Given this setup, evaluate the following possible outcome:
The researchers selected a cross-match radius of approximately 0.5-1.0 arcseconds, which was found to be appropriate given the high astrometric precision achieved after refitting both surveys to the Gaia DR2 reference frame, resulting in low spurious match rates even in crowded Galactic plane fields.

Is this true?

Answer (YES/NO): NO